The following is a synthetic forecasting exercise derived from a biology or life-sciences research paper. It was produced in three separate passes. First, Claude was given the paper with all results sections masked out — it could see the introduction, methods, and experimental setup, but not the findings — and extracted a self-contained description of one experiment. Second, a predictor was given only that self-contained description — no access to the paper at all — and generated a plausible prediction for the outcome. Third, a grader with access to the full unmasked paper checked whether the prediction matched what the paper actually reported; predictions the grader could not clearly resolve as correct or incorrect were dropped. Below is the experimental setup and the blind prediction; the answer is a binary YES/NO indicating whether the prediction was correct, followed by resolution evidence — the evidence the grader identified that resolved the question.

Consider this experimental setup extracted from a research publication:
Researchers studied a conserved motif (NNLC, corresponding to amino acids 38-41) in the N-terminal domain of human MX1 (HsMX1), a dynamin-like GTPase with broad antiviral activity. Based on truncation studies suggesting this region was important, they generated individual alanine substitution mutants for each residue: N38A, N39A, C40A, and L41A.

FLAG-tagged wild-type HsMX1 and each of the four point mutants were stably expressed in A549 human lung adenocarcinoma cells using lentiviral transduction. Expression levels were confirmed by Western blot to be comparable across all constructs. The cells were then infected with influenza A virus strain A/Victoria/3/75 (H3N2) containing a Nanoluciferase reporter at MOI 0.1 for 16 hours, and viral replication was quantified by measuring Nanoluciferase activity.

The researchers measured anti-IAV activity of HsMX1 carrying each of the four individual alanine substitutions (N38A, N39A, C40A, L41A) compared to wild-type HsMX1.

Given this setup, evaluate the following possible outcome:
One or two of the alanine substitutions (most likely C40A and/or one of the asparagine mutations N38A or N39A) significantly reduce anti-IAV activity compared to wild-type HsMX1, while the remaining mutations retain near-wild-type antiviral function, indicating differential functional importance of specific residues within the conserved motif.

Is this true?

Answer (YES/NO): NO